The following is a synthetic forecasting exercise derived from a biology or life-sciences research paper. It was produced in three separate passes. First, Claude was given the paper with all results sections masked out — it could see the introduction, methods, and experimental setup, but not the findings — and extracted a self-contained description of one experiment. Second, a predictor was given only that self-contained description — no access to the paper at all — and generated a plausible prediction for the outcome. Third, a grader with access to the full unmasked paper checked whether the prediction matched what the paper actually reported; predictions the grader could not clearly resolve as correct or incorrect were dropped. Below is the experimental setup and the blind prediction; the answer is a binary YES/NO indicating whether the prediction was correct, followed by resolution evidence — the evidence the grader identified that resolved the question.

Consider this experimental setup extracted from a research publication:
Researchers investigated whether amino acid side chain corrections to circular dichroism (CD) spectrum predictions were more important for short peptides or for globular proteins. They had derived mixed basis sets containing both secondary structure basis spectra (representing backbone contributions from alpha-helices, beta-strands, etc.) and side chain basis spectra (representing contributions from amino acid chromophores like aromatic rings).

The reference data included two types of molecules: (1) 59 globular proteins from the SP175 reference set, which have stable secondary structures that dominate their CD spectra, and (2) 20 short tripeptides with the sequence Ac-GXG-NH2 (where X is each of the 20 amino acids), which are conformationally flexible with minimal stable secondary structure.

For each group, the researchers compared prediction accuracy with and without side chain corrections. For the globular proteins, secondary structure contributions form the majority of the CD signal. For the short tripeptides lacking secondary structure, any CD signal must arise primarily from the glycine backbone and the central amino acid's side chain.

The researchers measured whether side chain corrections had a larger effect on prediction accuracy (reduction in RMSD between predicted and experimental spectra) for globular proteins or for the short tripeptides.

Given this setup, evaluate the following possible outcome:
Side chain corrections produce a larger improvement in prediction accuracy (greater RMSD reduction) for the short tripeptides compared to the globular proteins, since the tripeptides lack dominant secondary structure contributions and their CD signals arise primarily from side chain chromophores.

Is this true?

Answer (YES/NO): YES